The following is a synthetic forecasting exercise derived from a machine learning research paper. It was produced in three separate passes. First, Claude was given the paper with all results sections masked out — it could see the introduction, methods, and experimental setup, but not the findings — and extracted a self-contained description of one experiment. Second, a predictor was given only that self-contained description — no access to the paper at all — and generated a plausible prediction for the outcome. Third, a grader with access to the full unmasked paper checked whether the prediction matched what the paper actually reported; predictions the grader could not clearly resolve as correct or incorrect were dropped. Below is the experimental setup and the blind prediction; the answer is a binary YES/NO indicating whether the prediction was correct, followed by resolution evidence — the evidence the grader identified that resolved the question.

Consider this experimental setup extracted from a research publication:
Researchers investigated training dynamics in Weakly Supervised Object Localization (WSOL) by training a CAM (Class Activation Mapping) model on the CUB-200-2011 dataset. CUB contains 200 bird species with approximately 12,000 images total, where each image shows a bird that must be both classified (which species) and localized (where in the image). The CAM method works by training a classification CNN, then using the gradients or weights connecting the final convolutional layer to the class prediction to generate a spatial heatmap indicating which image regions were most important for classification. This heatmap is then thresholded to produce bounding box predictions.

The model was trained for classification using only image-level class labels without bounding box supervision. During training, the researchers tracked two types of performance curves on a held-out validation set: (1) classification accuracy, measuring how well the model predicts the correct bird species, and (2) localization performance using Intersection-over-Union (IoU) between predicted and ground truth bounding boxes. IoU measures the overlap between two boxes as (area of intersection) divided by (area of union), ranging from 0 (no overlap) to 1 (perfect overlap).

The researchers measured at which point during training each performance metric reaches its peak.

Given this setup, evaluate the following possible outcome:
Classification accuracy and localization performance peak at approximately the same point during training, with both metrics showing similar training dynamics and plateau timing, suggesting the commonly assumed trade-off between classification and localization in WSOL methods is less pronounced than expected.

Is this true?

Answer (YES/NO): NO